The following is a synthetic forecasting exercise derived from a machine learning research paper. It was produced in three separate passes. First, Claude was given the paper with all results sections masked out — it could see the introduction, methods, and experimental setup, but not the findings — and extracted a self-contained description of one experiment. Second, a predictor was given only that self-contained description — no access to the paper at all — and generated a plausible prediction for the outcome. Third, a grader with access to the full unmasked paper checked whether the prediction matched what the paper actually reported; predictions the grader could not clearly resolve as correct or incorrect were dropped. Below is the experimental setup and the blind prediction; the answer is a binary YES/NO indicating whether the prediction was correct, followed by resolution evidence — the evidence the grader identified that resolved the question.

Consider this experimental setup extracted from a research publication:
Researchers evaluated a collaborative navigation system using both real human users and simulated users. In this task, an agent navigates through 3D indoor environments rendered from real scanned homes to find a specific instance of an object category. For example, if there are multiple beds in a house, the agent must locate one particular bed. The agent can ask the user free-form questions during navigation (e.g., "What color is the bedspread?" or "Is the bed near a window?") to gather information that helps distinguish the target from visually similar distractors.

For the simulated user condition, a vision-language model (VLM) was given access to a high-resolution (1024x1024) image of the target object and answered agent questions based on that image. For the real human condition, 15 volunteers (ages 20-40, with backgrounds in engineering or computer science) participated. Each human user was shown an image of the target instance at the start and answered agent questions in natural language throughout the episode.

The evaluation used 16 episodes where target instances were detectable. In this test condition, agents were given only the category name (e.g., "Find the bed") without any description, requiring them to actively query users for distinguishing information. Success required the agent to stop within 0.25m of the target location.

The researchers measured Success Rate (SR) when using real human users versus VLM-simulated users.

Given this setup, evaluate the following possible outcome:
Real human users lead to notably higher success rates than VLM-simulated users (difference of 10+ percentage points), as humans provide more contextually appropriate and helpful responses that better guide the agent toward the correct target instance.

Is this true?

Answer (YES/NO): YES